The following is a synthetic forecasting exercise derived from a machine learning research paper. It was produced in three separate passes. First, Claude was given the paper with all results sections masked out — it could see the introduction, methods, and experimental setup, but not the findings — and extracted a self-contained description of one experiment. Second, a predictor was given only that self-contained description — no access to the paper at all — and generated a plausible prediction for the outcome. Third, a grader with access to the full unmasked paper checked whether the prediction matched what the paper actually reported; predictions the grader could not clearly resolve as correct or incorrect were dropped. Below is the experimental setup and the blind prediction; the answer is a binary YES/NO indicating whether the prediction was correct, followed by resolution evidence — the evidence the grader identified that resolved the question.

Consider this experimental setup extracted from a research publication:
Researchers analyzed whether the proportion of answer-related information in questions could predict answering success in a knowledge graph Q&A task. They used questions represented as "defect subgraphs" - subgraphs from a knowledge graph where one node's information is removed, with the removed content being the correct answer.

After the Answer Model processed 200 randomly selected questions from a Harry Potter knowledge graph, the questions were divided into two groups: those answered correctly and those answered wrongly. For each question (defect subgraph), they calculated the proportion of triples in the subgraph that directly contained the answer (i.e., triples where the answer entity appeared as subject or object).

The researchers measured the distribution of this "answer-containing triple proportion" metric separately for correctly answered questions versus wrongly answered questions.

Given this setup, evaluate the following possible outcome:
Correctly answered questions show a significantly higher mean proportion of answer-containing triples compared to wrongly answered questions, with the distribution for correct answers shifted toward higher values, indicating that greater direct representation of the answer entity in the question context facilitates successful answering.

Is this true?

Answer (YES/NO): YES